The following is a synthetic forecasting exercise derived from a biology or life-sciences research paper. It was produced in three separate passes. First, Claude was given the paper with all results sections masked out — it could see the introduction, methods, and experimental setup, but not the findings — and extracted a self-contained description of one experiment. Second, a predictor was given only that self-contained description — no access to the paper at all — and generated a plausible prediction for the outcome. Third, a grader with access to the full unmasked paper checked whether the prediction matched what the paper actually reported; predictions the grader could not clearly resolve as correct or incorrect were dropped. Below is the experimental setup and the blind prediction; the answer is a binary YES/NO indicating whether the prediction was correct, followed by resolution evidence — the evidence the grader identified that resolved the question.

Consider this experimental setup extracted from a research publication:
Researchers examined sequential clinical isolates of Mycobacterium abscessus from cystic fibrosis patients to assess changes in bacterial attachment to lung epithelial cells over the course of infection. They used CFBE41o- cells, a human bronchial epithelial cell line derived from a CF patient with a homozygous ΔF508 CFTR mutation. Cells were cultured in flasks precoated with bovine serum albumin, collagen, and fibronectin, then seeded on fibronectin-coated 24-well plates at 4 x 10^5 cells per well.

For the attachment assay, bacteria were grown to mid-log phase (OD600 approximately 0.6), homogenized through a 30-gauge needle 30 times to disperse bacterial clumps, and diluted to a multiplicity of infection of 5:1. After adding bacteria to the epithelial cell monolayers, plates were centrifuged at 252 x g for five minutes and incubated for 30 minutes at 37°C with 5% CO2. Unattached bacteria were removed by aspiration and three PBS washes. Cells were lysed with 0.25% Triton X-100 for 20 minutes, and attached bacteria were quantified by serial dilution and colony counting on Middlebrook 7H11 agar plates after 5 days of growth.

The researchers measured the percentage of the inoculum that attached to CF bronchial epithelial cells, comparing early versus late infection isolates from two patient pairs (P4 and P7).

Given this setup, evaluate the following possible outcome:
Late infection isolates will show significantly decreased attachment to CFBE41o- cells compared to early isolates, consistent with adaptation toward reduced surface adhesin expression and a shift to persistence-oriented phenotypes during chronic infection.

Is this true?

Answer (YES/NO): NO